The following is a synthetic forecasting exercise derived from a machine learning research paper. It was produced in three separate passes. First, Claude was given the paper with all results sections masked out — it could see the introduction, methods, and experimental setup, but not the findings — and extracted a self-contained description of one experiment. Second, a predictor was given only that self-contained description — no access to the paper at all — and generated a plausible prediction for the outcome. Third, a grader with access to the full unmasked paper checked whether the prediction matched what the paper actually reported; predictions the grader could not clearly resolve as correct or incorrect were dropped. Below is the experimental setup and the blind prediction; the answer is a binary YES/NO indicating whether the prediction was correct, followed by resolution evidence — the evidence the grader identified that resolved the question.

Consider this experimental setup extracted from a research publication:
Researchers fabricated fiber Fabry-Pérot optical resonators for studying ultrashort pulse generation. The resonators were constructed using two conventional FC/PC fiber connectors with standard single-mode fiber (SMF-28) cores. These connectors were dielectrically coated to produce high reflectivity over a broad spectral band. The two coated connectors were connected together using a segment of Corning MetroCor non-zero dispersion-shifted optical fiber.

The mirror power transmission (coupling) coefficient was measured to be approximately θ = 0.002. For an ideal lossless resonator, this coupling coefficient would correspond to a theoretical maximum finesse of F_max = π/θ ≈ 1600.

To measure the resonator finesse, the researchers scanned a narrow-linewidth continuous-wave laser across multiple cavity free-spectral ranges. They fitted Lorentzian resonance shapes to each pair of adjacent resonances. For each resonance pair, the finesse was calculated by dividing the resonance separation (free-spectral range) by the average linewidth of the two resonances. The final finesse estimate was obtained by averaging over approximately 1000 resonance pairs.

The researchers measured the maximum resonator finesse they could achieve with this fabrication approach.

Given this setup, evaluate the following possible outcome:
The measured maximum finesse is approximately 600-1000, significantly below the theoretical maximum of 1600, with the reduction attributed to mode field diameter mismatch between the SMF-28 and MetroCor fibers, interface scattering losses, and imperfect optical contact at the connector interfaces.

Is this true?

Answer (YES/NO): NO